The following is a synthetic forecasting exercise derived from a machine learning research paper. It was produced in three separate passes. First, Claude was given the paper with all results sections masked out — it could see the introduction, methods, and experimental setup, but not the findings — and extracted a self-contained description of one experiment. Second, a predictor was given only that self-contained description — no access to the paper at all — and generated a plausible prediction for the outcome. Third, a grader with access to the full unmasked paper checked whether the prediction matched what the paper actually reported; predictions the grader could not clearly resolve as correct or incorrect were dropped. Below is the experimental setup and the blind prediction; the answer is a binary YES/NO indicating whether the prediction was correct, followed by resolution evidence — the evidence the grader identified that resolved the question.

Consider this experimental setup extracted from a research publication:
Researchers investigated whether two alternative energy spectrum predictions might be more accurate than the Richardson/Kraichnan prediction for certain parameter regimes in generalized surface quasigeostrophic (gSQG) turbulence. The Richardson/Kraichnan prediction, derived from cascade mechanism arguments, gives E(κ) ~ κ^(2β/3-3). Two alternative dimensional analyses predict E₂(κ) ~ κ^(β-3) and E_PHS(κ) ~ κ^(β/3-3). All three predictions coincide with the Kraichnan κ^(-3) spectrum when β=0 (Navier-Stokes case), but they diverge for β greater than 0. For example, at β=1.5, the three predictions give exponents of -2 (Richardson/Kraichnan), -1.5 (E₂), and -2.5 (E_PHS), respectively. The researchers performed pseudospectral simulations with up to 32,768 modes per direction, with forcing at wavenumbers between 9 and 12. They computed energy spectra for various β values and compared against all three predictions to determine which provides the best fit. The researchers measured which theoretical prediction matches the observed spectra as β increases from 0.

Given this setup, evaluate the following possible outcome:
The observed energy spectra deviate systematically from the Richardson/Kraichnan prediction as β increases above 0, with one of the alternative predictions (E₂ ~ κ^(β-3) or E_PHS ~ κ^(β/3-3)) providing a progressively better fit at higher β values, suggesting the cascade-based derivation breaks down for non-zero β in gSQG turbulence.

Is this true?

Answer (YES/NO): NO